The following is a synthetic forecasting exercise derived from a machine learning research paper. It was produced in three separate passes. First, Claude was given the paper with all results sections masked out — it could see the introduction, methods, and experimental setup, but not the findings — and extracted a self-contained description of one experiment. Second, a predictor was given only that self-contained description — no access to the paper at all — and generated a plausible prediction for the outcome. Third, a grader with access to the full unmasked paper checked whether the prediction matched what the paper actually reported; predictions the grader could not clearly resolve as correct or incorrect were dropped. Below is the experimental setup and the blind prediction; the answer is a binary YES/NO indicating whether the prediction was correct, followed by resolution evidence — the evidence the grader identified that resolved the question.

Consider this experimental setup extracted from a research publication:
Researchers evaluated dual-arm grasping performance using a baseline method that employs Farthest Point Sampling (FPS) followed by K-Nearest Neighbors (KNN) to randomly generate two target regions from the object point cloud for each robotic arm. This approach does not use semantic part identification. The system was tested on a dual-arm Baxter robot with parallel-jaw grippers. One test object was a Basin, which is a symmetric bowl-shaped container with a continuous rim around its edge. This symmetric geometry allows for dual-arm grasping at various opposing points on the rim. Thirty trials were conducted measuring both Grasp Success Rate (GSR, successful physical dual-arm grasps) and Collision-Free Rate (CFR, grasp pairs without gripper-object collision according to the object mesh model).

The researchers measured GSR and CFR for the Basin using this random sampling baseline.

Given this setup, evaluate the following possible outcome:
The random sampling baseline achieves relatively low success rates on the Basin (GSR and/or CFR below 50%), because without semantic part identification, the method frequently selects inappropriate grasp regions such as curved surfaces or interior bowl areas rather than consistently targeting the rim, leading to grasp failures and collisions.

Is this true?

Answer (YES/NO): YES